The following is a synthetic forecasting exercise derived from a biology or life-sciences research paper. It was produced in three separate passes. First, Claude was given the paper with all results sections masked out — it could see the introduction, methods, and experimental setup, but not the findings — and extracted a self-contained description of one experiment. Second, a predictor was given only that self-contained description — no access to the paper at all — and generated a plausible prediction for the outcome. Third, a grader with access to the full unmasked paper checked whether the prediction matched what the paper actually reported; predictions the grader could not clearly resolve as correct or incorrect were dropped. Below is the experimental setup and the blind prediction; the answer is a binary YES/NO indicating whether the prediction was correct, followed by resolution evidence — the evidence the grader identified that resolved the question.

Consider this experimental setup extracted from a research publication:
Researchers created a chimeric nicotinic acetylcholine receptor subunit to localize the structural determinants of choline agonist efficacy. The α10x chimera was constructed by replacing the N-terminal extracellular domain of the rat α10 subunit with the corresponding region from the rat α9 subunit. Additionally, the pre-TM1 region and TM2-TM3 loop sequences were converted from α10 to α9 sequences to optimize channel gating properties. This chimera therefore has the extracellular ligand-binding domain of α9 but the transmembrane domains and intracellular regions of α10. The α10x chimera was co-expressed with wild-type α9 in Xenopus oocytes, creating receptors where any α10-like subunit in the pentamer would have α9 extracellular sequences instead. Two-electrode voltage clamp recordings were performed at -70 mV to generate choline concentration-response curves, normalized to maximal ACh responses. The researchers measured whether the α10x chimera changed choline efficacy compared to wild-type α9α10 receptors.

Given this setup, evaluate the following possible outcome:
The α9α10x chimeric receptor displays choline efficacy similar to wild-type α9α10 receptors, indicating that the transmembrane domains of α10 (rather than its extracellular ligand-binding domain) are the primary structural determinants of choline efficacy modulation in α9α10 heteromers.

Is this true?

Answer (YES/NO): NO